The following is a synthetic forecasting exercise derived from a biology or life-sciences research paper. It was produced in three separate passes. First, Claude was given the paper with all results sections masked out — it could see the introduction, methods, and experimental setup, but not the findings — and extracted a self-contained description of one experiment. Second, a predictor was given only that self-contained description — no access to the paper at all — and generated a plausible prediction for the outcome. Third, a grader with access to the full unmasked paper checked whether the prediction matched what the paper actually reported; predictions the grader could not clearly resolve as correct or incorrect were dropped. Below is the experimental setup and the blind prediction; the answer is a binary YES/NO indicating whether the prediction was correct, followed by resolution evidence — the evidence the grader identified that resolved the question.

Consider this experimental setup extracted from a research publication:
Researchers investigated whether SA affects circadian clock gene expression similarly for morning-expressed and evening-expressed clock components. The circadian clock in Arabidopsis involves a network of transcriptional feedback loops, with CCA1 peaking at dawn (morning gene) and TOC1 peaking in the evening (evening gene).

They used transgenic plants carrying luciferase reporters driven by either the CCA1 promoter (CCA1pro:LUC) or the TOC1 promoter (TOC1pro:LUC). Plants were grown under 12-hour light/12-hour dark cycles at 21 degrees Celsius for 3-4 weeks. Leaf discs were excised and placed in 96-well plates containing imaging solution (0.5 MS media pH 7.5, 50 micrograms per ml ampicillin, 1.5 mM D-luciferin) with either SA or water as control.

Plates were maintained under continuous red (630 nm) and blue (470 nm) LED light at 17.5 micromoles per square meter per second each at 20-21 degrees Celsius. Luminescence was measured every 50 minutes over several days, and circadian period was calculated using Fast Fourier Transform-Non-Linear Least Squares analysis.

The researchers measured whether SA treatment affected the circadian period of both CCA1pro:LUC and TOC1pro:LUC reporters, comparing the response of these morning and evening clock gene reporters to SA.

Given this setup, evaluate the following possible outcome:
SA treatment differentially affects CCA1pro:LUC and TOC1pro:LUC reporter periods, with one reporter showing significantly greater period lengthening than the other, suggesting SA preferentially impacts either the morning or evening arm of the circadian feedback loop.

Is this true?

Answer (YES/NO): NO